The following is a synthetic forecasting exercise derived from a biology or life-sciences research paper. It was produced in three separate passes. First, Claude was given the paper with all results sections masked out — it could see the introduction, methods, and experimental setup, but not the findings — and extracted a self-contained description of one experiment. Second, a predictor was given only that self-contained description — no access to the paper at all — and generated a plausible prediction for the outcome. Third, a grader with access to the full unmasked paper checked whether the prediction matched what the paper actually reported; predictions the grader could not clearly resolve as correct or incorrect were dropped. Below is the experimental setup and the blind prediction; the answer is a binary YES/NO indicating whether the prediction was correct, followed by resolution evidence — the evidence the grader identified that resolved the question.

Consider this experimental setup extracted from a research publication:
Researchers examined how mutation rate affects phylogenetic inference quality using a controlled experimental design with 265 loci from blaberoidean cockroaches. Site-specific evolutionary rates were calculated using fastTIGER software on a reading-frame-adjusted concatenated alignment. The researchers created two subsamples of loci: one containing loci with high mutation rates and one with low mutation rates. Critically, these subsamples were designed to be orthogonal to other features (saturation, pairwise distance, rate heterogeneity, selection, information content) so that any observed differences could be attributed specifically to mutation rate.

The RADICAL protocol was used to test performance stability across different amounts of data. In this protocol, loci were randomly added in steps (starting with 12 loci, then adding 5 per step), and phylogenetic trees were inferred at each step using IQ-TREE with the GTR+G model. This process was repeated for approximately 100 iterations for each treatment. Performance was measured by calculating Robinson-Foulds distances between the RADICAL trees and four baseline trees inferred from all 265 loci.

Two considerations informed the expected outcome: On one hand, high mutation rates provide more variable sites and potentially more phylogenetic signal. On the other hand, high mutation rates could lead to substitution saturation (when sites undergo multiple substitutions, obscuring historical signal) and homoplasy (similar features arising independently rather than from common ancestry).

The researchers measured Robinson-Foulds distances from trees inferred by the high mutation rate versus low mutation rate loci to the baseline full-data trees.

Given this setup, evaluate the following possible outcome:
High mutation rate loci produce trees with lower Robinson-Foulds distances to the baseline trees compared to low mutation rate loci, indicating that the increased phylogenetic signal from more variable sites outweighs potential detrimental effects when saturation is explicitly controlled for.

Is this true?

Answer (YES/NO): YES